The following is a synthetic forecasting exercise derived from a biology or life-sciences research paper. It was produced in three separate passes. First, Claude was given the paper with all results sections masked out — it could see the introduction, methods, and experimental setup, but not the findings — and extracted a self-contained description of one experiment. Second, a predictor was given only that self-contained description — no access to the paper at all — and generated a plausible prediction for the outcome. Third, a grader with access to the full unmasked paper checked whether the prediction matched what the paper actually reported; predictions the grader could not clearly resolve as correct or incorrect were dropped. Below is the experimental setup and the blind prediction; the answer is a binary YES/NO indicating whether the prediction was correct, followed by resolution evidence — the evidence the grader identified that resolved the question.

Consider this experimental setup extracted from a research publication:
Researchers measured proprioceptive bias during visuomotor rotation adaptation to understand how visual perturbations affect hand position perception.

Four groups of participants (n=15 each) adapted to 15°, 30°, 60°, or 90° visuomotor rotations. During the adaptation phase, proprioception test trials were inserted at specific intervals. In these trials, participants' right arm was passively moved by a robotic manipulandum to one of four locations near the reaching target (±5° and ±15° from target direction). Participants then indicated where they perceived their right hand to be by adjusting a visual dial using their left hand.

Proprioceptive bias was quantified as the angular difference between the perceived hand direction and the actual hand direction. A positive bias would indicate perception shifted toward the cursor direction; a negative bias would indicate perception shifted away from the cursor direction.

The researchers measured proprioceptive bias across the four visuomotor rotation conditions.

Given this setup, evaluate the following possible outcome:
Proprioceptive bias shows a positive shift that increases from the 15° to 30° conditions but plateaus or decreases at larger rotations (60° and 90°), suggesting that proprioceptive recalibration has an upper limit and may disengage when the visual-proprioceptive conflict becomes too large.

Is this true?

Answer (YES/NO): YES